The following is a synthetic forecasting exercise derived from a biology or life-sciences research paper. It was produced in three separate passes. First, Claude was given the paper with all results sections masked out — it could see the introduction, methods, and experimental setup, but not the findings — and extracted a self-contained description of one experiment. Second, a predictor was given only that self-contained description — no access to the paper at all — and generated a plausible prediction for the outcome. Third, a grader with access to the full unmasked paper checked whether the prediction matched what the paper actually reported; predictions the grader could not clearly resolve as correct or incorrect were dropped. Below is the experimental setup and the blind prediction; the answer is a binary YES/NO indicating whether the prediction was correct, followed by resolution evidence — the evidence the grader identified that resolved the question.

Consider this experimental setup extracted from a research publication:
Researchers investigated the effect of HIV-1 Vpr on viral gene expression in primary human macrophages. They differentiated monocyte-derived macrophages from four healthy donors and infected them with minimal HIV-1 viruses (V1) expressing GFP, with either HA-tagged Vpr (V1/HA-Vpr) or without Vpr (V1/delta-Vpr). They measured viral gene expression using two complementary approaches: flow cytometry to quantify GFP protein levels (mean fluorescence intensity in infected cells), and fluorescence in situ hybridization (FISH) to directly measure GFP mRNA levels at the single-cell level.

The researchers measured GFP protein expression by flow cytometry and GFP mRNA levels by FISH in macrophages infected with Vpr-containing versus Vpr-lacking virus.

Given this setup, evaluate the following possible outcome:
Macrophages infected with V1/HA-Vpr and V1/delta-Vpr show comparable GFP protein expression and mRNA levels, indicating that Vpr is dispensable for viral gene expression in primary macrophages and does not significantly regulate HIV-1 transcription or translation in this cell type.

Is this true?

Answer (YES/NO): NO